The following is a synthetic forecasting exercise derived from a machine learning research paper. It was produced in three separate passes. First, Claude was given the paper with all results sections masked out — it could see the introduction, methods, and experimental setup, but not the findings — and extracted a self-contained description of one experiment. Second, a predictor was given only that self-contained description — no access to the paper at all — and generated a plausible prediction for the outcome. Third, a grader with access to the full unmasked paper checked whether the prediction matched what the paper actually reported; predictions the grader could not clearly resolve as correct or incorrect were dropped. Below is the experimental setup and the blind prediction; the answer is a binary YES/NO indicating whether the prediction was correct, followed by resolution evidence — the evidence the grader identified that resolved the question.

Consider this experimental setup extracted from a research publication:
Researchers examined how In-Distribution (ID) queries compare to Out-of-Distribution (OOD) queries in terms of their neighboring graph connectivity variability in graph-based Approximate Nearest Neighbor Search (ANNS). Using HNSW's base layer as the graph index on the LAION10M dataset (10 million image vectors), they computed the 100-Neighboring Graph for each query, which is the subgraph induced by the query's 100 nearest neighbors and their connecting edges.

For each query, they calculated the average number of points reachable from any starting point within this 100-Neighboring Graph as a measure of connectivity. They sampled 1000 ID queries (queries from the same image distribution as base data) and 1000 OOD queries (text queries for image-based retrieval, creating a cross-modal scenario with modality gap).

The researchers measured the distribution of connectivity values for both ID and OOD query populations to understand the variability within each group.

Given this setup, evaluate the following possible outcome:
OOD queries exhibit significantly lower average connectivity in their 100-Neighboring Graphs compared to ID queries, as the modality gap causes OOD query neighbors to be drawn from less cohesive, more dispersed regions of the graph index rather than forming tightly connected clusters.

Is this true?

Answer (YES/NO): YES